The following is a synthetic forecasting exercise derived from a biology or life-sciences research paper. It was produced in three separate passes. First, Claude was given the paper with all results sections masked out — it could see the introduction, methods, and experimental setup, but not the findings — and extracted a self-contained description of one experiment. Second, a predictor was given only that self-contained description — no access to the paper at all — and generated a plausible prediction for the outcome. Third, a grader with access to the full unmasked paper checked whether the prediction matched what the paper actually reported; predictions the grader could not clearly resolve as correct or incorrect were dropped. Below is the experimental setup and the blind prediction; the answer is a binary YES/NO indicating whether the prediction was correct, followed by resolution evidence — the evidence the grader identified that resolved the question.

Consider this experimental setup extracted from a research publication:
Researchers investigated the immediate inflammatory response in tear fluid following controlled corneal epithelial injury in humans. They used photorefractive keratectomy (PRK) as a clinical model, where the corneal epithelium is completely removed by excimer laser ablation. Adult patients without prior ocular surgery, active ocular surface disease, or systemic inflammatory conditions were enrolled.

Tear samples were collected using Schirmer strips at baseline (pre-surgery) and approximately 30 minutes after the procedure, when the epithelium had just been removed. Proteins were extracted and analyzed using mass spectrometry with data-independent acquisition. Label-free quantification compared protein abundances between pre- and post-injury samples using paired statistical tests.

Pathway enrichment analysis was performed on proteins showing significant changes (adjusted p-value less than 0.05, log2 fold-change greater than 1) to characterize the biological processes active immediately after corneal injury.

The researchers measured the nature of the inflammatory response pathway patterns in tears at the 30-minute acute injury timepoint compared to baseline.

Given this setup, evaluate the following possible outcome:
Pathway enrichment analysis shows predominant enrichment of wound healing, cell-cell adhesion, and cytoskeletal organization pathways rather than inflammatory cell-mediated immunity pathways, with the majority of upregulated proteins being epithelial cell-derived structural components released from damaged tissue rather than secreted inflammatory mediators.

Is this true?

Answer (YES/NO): NO